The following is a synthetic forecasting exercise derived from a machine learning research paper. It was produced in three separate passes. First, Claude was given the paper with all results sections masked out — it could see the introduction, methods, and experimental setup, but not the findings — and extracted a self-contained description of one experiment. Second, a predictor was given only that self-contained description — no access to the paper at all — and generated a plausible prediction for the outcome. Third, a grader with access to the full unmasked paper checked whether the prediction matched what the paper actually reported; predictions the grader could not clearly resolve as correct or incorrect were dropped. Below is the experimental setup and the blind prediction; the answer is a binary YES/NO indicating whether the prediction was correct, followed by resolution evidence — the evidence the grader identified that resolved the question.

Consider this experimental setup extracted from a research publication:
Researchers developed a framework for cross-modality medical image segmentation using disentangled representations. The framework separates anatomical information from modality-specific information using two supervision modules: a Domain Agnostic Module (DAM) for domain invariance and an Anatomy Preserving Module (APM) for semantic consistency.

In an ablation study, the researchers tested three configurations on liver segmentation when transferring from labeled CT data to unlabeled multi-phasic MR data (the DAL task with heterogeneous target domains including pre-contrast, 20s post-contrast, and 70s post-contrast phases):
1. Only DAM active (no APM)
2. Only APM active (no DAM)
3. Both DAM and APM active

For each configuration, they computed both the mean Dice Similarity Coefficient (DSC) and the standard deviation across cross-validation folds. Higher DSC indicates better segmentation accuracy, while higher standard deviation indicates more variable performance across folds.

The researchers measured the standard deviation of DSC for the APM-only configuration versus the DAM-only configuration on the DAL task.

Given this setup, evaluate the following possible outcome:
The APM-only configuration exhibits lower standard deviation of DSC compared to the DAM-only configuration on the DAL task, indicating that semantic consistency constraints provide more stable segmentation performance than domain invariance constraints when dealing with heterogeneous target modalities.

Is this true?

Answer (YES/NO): NO